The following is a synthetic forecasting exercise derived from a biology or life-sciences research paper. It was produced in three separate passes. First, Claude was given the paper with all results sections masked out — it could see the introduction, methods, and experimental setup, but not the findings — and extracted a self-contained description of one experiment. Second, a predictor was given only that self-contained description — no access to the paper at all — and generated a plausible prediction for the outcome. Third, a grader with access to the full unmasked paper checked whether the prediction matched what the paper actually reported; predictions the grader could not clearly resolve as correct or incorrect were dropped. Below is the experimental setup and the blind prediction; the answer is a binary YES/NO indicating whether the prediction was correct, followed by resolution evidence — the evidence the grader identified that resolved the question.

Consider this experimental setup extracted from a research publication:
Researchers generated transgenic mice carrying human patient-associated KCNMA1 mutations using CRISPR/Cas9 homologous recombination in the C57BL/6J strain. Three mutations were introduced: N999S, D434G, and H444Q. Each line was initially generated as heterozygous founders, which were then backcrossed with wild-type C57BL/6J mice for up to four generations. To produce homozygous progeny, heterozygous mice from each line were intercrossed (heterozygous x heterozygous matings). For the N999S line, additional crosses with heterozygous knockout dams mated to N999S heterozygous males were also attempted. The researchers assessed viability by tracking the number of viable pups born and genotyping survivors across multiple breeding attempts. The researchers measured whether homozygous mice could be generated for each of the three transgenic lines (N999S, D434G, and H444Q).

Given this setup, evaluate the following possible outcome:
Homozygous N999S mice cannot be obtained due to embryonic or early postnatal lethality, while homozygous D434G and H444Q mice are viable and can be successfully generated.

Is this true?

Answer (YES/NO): YES